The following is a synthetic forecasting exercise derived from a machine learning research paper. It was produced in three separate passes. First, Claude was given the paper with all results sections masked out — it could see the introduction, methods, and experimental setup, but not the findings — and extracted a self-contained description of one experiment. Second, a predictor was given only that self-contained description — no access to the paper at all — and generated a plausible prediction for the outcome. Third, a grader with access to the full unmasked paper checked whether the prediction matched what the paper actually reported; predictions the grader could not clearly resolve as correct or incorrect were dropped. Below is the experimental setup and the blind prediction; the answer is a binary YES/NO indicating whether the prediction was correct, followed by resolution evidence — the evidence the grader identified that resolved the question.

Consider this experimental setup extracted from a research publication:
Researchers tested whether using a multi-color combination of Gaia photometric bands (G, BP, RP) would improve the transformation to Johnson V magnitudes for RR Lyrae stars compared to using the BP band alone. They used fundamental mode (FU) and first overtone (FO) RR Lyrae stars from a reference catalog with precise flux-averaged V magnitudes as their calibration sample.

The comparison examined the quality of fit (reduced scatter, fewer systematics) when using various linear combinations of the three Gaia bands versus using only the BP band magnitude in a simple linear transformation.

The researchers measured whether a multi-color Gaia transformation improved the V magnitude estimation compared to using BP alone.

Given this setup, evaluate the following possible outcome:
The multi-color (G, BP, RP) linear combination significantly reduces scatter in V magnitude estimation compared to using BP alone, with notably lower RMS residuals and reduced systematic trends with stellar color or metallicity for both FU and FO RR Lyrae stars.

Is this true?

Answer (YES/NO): NO